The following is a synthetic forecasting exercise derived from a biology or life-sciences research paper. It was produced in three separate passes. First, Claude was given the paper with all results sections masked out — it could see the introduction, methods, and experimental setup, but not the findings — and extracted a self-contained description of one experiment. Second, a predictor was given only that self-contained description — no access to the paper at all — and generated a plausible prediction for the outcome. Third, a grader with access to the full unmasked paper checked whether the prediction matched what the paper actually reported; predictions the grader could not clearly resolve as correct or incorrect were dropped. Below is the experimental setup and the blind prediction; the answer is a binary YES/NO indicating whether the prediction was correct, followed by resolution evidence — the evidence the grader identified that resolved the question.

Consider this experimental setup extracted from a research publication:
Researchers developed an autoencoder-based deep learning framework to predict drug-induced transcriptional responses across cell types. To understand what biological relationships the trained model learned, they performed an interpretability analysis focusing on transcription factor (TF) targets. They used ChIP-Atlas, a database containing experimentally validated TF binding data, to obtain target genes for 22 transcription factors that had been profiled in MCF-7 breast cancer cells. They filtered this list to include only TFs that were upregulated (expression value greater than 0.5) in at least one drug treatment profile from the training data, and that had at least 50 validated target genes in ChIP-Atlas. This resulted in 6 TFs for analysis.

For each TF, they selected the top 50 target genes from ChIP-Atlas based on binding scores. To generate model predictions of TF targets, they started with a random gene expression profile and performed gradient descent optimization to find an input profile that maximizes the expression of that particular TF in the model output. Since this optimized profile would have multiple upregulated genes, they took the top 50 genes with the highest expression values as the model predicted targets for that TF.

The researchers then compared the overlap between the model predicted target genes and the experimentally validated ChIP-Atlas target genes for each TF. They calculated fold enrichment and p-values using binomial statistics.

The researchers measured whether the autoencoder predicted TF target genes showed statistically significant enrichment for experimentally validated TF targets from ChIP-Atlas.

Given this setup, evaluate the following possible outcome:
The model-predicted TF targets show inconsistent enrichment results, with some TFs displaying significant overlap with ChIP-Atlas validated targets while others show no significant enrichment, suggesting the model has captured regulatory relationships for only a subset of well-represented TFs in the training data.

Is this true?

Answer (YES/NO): NO